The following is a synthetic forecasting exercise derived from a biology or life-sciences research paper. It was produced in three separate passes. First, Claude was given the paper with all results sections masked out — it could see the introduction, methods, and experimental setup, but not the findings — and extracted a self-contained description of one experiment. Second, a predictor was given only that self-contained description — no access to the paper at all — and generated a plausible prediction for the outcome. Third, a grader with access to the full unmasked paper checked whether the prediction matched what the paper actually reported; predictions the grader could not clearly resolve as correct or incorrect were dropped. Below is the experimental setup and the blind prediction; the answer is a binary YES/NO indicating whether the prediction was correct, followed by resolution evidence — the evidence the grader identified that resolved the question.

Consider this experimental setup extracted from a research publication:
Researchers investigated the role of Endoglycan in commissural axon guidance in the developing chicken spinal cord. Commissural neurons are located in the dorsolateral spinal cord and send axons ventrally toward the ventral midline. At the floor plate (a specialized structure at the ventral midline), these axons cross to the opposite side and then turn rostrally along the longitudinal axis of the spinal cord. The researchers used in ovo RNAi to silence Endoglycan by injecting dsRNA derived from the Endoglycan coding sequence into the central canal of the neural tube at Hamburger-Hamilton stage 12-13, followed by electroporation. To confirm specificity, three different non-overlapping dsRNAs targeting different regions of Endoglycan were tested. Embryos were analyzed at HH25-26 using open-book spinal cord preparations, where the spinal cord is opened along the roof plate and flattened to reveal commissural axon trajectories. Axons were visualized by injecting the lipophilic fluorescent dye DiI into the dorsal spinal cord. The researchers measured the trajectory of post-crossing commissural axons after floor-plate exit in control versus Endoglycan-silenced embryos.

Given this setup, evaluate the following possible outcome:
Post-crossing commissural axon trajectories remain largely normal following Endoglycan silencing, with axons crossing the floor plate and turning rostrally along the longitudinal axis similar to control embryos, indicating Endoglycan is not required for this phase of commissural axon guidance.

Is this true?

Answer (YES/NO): NO